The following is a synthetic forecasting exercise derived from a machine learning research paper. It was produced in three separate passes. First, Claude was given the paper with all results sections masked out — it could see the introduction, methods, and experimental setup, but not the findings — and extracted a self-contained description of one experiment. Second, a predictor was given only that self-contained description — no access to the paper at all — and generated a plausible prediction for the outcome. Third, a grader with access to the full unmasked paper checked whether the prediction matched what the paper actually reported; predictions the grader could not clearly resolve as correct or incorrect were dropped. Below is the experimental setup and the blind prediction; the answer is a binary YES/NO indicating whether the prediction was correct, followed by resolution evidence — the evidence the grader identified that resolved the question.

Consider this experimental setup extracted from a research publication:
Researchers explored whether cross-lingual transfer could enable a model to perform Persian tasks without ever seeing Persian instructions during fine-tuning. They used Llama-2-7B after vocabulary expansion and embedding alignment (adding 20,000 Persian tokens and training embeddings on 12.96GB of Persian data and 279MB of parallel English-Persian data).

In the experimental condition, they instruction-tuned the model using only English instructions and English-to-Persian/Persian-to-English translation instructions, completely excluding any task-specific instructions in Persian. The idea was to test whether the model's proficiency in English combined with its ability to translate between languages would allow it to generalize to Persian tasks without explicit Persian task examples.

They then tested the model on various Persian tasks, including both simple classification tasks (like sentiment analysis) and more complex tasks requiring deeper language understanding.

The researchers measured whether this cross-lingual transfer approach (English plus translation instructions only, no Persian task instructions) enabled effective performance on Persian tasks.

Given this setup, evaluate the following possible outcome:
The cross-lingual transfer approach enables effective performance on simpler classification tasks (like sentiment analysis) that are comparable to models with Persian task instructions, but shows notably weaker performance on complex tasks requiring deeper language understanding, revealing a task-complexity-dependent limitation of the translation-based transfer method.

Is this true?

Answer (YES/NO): YES